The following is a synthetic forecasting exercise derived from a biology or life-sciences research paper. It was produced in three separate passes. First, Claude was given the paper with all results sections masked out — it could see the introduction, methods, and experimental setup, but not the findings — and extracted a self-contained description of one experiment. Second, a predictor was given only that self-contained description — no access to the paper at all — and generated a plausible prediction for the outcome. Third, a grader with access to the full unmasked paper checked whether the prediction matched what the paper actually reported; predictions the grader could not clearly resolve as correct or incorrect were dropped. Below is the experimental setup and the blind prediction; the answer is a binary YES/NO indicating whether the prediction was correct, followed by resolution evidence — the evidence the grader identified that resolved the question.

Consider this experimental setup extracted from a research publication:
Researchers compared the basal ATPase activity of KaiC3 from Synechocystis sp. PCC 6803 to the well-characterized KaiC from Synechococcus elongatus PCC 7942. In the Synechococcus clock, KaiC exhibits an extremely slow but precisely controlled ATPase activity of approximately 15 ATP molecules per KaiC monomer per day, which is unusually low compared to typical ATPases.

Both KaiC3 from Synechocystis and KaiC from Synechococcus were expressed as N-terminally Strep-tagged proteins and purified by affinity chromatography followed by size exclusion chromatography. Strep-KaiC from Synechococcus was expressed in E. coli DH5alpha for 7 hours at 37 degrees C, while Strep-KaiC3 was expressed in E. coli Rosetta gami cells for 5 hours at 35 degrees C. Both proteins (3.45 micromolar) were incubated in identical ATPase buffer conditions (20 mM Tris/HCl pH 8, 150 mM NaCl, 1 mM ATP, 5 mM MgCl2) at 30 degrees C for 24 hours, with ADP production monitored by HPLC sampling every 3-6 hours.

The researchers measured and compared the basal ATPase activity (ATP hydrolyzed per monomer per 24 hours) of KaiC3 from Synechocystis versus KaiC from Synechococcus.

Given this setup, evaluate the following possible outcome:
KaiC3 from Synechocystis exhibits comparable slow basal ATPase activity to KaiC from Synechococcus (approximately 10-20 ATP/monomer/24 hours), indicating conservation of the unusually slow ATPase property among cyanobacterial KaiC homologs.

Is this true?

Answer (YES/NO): NO